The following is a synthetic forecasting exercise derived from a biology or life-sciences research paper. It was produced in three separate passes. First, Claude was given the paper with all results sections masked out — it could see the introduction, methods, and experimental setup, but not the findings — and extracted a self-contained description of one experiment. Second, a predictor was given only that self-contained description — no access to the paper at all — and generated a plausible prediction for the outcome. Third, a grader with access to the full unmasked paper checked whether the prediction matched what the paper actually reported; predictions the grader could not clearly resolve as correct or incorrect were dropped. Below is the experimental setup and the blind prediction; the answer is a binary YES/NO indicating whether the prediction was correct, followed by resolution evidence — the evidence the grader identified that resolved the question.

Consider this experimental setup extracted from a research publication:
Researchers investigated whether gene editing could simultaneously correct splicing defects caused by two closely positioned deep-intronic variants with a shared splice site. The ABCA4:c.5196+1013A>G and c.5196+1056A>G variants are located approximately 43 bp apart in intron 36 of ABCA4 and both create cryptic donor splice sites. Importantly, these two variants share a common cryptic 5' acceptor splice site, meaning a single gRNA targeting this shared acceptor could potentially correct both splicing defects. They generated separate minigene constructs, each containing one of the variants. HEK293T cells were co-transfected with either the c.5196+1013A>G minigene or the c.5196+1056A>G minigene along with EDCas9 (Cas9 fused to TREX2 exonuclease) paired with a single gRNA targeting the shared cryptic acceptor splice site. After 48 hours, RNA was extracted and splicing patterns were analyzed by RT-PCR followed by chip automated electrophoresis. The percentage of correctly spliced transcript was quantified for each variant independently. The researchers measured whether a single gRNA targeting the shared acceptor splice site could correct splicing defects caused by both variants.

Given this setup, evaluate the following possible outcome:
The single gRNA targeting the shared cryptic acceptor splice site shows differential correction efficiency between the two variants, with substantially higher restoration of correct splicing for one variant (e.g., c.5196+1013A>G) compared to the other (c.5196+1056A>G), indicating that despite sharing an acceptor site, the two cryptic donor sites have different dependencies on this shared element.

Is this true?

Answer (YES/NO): YES